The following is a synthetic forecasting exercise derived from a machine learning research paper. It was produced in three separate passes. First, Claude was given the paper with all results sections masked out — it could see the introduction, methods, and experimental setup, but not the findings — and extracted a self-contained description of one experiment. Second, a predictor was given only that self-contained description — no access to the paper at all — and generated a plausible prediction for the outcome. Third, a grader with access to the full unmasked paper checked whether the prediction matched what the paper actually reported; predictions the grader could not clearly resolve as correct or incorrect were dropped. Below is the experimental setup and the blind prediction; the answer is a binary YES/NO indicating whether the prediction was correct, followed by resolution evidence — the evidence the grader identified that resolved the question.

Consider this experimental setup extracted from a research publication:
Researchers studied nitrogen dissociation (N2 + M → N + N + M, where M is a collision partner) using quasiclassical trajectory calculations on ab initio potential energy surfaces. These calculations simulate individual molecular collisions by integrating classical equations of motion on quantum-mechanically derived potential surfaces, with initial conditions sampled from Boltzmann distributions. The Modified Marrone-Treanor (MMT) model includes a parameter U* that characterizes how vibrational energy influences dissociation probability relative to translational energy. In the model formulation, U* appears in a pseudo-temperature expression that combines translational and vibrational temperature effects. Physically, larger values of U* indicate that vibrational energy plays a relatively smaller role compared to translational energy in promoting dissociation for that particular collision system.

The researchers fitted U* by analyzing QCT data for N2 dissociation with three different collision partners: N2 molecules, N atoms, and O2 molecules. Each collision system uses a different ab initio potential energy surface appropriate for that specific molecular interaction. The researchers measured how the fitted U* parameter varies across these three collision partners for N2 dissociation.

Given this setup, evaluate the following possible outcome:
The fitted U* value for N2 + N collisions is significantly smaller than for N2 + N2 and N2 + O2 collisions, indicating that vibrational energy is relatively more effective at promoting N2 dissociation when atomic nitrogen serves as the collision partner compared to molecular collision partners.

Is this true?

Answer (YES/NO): NO